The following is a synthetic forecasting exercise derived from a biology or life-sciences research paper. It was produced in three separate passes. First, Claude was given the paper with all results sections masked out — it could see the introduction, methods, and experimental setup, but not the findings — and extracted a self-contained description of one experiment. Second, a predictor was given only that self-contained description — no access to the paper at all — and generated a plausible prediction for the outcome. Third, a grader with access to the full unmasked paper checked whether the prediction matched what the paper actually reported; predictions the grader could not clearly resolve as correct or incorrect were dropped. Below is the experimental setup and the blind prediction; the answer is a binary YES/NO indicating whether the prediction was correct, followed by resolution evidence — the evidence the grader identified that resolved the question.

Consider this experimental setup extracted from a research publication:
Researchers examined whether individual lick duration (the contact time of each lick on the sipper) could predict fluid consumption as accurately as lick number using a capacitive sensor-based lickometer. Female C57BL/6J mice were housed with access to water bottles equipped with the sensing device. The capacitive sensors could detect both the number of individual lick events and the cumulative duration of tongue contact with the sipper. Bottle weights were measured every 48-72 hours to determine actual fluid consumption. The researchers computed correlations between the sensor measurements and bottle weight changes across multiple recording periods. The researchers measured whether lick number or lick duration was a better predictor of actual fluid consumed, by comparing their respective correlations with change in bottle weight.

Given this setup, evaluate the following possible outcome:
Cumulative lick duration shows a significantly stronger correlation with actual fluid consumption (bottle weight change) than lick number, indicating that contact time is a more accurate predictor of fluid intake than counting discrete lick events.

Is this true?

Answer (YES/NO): NO